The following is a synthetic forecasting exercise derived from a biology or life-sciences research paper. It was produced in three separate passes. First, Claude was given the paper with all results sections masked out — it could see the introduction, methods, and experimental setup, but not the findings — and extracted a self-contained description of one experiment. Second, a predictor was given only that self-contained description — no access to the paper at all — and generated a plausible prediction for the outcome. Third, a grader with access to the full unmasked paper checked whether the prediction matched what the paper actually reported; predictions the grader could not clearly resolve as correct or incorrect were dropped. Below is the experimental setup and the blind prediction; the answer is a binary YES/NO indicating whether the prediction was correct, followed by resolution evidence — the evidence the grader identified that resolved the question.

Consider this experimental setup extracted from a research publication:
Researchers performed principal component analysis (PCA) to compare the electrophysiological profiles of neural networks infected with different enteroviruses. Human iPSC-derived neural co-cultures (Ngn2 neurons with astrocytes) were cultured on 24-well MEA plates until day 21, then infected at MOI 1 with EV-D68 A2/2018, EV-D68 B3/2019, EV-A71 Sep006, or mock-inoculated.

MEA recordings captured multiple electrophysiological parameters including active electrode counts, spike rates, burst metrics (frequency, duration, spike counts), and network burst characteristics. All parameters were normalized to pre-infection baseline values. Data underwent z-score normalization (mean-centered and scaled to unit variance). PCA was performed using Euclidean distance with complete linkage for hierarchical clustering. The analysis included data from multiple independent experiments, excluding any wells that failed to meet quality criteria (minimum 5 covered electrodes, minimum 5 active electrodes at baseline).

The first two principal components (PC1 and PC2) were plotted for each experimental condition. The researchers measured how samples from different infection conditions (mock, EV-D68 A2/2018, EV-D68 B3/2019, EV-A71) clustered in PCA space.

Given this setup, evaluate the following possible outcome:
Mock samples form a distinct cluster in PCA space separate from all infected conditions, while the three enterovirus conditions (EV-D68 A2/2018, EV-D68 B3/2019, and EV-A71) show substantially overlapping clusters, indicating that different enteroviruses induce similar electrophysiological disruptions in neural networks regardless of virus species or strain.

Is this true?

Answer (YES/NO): NO